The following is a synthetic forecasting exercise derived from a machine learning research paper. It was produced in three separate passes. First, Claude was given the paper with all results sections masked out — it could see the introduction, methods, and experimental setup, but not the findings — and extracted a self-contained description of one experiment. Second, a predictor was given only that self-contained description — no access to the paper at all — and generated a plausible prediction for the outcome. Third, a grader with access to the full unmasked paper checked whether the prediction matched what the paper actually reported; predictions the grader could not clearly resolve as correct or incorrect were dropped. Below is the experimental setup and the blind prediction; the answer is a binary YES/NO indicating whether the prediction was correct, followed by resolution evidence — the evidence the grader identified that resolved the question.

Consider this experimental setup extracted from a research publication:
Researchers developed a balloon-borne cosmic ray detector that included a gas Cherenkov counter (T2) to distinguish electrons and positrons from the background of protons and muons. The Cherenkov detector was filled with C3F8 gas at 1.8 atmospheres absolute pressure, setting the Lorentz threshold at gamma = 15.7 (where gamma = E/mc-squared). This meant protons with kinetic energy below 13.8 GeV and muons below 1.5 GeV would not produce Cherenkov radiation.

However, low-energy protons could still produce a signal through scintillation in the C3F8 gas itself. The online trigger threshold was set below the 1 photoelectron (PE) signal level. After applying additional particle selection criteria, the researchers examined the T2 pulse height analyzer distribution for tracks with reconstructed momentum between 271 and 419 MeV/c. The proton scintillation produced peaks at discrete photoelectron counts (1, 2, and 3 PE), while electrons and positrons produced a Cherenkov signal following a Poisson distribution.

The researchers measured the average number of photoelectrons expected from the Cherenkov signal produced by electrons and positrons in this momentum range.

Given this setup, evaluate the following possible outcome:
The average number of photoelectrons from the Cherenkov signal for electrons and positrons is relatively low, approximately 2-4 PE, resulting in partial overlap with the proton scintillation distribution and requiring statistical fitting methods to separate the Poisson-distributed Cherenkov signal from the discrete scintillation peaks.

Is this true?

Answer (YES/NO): NO